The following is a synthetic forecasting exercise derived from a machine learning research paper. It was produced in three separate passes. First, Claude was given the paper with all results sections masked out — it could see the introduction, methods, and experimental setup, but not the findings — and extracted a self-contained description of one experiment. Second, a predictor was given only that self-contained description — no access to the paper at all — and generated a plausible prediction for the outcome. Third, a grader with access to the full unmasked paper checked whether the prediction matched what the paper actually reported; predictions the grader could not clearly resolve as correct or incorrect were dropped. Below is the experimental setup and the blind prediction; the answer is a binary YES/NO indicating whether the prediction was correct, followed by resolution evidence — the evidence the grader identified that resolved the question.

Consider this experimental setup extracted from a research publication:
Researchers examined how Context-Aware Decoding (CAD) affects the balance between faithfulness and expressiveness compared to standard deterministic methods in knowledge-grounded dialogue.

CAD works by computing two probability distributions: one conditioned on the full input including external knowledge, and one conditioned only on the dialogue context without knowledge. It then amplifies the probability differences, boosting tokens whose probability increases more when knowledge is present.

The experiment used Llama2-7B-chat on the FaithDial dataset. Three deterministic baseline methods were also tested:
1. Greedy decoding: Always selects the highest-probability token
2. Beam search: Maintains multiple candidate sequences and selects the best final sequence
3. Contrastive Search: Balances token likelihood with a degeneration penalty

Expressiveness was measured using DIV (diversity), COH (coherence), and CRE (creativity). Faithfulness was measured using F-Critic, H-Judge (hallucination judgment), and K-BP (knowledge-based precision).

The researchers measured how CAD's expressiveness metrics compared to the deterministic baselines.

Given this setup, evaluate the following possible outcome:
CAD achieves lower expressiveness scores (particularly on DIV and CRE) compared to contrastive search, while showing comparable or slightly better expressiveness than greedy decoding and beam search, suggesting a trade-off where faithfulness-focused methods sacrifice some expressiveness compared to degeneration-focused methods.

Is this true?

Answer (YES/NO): NO